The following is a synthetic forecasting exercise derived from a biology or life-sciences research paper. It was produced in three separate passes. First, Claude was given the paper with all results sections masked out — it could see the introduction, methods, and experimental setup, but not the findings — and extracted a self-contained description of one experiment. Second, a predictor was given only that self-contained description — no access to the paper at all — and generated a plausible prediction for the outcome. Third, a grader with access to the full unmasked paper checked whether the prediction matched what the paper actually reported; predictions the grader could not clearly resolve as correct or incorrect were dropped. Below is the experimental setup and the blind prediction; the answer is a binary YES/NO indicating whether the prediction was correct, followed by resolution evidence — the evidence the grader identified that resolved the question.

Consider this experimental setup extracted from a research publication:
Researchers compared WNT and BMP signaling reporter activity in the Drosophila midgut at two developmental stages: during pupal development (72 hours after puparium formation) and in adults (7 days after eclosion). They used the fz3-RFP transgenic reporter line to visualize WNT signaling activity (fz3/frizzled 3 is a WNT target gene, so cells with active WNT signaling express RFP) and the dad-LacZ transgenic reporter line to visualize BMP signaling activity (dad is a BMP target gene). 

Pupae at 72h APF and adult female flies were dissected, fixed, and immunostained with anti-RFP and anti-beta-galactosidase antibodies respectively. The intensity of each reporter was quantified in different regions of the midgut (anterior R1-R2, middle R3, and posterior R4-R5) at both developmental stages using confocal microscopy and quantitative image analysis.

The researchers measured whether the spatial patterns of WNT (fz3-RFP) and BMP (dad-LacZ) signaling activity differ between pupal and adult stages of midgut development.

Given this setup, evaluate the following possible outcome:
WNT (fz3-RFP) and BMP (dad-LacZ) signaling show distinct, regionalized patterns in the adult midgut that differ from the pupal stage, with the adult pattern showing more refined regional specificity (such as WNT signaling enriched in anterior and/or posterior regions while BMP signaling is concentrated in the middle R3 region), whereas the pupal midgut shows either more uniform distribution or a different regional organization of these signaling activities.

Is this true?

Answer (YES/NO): NO